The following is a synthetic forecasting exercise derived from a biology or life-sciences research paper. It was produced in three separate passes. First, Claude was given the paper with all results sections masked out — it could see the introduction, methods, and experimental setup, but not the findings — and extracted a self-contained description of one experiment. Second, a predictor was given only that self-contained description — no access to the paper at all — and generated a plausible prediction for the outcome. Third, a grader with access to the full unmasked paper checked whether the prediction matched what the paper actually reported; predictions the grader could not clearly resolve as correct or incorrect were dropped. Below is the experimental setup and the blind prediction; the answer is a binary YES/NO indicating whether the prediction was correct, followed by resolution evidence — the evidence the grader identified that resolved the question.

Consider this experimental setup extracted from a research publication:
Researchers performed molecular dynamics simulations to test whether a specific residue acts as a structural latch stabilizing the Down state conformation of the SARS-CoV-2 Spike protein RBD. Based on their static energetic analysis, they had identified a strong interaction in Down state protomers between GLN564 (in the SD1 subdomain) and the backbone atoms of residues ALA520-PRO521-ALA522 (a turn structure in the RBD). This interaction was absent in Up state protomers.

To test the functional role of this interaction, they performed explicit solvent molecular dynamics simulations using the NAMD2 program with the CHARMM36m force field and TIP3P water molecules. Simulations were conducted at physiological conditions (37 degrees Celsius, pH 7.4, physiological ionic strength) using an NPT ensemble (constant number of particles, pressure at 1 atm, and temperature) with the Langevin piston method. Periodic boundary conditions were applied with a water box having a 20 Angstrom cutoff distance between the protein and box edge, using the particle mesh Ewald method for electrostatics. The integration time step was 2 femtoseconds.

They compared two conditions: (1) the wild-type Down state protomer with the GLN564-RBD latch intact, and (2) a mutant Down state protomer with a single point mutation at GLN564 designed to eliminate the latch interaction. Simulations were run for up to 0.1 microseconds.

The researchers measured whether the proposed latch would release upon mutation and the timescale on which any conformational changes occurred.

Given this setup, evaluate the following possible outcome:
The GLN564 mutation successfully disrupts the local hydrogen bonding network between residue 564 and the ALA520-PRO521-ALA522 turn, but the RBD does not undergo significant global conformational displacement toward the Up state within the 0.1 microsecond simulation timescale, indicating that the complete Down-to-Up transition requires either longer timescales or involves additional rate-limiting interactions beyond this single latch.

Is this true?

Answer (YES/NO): NO